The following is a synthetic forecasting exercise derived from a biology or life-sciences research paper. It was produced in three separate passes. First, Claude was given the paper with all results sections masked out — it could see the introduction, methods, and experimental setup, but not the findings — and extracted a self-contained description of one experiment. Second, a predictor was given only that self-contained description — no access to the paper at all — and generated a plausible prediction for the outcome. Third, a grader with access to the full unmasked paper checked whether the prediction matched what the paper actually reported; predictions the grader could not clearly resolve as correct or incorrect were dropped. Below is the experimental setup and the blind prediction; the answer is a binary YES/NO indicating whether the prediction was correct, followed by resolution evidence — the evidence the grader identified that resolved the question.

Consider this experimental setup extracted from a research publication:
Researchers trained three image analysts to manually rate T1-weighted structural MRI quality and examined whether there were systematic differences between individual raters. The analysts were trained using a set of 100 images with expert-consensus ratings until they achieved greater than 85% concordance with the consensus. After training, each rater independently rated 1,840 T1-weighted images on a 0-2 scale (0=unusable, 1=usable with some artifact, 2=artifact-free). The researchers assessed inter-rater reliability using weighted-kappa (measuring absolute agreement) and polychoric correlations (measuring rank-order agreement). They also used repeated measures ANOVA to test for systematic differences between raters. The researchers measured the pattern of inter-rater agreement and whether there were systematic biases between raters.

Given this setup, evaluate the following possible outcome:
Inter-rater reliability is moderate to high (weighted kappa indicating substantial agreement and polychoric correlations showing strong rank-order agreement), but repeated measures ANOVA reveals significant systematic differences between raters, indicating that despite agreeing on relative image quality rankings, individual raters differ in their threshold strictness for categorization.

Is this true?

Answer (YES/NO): YES